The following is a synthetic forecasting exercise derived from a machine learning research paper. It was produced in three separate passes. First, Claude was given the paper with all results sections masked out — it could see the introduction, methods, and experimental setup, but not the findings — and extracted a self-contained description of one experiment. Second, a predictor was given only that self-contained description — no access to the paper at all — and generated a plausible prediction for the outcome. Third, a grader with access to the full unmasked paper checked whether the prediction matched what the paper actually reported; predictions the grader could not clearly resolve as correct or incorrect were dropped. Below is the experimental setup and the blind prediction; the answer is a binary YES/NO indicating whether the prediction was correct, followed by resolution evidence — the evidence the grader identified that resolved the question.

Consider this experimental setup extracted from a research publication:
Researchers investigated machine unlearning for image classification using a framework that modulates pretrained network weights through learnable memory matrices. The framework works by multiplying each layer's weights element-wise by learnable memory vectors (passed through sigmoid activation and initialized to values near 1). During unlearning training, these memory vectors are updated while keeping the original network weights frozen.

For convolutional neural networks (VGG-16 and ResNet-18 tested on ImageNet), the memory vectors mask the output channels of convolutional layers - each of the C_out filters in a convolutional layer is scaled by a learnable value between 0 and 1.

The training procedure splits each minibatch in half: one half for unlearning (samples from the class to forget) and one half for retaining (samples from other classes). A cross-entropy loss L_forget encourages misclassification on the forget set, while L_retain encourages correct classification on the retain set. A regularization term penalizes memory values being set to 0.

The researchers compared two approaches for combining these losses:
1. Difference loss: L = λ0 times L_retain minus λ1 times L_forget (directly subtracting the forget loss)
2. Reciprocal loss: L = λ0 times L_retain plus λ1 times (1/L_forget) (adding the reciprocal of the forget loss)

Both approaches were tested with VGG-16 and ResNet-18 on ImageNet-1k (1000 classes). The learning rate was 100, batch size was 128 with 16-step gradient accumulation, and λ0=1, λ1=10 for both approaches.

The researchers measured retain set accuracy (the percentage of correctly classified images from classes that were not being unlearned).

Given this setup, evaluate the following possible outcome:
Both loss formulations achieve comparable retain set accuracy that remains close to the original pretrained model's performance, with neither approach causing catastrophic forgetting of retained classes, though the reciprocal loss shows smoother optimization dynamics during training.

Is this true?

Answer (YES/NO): NO